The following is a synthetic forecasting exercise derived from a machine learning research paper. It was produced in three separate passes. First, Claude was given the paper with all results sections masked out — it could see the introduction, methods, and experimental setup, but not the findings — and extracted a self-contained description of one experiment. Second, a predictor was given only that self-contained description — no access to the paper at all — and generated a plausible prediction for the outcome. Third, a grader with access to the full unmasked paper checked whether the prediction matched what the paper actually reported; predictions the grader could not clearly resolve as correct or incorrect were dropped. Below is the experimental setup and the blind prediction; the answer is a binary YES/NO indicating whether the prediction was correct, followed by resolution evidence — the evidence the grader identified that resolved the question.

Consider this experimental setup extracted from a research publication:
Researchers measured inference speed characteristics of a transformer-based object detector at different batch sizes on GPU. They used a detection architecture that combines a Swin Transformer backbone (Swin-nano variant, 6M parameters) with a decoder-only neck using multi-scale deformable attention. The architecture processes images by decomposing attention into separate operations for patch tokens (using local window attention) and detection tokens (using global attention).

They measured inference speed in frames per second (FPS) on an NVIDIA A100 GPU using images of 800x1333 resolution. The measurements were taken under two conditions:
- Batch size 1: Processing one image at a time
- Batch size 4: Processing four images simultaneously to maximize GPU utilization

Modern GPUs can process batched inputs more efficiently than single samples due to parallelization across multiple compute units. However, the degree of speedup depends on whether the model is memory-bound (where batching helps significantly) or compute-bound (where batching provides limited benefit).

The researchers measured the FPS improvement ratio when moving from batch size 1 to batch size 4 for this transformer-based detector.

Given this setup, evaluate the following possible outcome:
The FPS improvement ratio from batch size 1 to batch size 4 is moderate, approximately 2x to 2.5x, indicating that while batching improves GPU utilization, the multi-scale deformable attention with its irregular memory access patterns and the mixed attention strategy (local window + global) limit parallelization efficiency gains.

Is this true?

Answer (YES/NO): NO